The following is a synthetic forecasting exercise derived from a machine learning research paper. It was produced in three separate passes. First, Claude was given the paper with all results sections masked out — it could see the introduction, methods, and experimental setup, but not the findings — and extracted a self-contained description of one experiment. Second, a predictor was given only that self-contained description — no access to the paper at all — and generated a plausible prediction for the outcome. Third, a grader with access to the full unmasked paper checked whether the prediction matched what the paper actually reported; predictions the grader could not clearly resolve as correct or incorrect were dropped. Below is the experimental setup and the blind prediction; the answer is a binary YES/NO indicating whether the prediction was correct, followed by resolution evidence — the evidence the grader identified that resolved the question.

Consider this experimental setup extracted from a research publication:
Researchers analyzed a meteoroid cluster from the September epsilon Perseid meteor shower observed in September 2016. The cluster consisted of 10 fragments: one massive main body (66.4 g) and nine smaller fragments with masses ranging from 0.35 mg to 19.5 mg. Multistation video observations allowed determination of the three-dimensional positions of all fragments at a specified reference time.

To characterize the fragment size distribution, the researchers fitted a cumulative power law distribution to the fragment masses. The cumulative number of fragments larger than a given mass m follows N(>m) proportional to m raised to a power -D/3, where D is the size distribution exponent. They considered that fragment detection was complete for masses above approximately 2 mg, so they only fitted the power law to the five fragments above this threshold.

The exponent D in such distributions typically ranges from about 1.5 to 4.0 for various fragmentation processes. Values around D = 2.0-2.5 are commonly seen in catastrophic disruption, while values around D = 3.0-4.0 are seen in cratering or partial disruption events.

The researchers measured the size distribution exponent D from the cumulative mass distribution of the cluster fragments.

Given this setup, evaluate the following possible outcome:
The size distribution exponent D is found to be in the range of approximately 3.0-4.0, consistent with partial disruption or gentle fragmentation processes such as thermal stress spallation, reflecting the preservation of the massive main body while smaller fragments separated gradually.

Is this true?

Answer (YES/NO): NO